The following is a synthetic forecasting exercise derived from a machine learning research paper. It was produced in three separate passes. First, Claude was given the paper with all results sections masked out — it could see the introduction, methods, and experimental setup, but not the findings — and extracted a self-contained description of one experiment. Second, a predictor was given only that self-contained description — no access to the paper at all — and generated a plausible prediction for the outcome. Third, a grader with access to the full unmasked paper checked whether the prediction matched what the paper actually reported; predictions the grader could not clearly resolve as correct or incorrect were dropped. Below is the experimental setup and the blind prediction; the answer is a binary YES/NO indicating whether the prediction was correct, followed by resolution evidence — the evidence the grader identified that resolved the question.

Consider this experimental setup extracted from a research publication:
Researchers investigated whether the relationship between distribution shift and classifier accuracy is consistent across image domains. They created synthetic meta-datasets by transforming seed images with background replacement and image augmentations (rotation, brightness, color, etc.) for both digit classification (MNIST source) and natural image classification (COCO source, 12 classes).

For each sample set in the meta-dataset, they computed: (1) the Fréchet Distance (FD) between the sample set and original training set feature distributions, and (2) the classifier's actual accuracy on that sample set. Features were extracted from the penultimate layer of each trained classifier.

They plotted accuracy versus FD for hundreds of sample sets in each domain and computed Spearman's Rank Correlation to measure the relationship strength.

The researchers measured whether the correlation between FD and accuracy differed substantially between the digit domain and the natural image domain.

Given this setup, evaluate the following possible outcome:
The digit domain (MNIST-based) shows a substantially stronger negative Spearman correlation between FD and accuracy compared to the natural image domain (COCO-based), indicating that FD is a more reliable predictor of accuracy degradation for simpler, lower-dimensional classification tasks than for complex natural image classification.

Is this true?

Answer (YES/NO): NO